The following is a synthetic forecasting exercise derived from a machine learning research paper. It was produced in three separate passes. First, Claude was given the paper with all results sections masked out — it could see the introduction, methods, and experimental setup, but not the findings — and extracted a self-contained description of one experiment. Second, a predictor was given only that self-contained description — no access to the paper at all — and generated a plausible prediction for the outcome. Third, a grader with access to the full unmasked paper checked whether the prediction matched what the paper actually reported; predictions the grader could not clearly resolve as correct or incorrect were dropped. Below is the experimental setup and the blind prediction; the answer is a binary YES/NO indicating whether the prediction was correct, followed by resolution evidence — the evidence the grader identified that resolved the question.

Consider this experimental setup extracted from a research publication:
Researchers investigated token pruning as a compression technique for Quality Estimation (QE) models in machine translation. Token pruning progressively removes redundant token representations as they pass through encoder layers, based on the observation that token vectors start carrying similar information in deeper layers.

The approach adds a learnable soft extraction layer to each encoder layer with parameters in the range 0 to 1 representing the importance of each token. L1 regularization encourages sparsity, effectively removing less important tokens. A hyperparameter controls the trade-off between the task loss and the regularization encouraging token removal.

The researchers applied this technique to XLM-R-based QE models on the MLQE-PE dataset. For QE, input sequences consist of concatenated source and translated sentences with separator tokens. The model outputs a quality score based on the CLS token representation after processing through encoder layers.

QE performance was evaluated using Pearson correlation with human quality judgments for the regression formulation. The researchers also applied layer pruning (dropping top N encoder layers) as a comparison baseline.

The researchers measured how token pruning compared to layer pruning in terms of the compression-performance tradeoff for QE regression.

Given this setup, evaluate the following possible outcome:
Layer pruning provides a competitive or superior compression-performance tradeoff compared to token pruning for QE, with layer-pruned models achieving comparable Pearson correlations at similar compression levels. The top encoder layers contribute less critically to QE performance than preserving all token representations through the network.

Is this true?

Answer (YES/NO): YES